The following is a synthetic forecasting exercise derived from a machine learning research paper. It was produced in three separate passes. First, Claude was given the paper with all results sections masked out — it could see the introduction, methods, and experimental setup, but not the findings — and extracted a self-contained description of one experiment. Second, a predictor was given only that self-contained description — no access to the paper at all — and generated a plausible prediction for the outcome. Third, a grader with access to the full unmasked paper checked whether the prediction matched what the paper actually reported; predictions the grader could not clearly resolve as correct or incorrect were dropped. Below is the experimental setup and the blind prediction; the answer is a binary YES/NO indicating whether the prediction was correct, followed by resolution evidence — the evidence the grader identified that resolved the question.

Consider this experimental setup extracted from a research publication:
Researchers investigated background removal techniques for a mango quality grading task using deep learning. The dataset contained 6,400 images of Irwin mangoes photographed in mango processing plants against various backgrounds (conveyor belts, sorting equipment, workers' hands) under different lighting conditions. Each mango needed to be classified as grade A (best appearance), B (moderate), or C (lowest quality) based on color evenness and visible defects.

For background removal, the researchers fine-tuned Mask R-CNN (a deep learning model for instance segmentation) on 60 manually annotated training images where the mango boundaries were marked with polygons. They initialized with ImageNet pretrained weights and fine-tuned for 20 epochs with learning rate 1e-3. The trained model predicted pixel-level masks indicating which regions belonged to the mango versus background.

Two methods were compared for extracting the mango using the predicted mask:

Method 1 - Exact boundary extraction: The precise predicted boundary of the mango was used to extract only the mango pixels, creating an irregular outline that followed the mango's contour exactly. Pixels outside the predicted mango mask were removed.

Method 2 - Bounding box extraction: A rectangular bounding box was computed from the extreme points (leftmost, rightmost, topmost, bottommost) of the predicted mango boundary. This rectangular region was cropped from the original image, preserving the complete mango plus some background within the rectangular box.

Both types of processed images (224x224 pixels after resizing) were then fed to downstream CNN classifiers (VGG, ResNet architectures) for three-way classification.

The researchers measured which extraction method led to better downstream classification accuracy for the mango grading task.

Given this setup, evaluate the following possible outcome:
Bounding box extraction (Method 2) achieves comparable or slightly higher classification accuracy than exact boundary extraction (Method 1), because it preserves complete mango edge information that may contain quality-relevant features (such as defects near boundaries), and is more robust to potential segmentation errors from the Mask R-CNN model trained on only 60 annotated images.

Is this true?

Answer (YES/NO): YES